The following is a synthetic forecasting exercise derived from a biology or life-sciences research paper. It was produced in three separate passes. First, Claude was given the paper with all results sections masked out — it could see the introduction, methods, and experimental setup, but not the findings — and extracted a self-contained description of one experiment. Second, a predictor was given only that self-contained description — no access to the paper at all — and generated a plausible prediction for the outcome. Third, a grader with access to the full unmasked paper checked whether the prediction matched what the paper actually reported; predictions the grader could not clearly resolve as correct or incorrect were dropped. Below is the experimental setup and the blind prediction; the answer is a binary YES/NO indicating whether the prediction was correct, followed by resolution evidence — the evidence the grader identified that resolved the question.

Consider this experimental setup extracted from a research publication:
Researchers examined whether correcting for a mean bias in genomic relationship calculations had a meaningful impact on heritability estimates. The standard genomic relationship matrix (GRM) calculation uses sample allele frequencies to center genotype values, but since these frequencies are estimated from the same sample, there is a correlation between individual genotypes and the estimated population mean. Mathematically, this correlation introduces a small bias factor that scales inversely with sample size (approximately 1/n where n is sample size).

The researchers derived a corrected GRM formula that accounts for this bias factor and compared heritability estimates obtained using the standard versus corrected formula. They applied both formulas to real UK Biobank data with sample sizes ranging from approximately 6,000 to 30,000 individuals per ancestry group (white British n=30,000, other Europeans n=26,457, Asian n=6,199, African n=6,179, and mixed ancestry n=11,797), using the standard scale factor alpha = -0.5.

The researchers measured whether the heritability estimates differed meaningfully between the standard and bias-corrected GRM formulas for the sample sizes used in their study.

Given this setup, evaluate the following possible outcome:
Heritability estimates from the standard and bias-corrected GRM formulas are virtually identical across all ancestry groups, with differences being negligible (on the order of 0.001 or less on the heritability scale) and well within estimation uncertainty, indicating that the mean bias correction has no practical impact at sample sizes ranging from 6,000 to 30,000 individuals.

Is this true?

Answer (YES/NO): YES